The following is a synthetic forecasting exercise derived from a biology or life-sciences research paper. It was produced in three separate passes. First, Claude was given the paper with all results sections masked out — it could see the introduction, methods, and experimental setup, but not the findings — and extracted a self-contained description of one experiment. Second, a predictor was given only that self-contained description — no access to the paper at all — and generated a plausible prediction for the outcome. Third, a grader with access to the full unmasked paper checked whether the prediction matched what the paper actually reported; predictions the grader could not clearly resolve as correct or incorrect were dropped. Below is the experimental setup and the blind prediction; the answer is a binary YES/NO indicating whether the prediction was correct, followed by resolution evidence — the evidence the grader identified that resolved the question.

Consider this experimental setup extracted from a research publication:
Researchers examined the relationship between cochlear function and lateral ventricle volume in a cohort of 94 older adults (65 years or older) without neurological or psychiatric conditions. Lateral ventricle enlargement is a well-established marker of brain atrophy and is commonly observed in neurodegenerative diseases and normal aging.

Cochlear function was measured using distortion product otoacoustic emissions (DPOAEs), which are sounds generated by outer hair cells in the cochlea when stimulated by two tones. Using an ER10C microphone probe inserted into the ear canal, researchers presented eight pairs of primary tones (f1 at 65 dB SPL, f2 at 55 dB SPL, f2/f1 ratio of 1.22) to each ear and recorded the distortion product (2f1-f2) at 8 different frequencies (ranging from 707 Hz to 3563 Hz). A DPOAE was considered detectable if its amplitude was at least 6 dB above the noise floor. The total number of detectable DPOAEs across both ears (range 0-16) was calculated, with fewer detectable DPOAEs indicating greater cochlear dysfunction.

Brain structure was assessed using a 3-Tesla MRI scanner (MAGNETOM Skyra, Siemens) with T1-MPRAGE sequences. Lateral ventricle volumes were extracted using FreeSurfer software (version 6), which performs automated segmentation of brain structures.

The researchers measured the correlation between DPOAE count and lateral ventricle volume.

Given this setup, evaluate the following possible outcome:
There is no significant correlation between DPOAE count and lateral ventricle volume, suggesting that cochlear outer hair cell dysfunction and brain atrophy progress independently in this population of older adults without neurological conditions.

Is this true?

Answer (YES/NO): NO